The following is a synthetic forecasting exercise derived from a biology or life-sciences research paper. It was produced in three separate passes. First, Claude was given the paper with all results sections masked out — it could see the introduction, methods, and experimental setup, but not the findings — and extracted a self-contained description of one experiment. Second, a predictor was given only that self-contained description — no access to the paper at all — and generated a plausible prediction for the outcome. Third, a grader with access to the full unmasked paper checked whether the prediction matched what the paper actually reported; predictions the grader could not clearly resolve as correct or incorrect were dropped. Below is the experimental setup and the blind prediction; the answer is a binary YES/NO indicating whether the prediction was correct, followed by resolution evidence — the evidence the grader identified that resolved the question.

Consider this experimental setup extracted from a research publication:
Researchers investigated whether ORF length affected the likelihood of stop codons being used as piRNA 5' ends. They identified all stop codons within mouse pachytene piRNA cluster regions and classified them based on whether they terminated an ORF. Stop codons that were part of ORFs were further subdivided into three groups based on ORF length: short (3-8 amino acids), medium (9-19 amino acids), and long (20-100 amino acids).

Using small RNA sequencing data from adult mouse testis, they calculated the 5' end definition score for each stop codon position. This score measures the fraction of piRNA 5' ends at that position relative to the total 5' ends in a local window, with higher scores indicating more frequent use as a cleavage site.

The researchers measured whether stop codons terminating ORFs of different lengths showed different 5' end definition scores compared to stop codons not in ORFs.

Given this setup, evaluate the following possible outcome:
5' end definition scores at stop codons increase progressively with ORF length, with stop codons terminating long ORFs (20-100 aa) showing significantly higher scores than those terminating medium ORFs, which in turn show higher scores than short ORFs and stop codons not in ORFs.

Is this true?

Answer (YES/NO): NO